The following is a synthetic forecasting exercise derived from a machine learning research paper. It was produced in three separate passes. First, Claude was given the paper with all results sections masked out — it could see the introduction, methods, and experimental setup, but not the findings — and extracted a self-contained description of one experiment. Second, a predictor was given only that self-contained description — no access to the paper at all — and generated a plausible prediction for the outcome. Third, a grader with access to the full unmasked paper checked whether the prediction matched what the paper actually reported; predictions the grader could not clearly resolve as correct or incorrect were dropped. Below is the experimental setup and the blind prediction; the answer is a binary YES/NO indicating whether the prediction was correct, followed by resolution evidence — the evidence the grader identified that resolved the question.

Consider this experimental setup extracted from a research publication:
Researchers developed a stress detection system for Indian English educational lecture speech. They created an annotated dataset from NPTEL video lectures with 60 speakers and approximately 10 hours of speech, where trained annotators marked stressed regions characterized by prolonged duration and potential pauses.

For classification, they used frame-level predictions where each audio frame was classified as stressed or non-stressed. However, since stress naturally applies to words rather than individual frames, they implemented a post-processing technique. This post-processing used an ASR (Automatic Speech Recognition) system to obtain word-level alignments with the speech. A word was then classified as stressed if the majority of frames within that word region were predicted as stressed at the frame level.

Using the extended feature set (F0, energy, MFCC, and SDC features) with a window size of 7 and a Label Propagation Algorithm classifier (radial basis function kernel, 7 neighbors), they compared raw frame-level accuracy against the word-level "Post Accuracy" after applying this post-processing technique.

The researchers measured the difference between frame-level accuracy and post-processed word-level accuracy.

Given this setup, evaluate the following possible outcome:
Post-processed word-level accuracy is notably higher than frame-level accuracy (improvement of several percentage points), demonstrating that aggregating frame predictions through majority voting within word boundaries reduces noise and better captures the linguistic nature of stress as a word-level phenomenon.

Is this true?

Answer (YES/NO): YES